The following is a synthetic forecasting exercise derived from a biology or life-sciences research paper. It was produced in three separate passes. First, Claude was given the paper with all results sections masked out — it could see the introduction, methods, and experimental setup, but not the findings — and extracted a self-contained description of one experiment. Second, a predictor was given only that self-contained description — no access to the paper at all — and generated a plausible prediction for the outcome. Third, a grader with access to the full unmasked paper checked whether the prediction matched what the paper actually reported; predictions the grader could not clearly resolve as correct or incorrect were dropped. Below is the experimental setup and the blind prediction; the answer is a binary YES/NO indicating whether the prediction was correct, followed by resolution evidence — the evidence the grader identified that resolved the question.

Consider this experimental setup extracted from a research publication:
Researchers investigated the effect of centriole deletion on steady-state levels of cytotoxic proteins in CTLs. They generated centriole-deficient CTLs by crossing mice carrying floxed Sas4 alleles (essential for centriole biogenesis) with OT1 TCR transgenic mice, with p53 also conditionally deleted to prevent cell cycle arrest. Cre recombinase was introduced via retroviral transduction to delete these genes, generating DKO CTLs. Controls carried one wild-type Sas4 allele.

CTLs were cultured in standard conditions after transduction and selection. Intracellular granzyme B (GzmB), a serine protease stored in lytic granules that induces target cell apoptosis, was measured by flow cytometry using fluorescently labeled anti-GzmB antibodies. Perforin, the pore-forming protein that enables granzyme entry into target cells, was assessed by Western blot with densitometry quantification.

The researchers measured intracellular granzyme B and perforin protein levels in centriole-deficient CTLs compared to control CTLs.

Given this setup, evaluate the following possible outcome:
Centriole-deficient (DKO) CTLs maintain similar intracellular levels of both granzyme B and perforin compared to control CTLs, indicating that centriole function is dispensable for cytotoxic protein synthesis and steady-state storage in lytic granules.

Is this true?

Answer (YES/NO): NO